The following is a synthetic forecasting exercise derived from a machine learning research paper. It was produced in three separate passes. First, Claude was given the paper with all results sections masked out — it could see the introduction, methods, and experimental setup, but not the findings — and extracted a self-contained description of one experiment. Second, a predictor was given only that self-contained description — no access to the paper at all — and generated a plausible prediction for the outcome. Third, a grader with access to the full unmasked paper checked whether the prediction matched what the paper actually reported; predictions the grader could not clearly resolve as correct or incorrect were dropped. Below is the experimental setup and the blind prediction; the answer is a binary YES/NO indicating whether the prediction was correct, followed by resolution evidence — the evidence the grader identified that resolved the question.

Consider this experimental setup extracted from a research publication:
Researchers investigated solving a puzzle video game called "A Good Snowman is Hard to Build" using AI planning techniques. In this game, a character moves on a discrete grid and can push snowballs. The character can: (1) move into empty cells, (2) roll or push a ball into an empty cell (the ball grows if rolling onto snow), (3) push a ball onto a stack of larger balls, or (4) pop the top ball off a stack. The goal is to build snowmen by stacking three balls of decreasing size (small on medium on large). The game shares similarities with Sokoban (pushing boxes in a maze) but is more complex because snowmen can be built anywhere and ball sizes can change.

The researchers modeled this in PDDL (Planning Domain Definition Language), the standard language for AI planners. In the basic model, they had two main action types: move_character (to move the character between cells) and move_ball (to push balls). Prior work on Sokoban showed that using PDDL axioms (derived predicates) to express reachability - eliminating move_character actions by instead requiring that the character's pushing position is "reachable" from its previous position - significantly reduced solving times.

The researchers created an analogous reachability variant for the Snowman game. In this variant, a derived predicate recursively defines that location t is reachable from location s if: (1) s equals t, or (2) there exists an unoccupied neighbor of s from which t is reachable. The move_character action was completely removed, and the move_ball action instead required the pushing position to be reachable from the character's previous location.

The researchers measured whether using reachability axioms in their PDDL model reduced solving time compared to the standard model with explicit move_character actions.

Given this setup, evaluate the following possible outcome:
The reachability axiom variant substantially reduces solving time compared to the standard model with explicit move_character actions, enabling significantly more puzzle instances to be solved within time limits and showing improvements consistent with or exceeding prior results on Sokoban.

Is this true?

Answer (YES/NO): NO